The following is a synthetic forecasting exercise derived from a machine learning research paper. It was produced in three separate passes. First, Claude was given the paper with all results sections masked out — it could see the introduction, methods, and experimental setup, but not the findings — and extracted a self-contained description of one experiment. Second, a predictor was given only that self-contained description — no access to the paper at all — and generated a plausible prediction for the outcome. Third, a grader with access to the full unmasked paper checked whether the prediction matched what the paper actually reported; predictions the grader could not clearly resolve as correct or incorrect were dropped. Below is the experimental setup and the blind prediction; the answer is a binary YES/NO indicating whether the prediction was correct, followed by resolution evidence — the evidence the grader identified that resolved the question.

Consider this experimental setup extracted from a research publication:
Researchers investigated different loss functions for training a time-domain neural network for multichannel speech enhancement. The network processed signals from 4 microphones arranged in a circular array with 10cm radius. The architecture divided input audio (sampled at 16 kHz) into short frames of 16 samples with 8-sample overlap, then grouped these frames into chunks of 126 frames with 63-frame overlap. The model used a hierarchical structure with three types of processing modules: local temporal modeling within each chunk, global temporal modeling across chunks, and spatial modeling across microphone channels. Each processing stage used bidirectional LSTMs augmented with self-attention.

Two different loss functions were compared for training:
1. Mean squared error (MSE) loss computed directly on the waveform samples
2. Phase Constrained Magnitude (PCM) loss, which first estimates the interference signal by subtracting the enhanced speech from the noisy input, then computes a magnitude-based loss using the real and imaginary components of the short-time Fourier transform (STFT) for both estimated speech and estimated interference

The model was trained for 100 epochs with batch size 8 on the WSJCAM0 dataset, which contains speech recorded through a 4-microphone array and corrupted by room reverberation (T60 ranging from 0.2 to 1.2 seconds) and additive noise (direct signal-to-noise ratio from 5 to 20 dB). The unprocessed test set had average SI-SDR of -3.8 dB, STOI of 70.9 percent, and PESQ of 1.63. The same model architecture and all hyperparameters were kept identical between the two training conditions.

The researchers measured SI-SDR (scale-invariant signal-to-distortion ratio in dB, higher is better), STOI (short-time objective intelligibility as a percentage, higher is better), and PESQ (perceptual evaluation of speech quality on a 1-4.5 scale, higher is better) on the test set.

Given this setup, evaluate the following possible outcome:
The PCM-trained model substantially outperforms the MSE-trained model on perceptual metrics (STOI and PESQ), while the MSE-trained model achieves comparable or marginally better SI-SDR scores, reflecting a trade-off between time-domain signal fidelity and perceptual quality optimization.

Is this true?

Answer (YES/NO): NO